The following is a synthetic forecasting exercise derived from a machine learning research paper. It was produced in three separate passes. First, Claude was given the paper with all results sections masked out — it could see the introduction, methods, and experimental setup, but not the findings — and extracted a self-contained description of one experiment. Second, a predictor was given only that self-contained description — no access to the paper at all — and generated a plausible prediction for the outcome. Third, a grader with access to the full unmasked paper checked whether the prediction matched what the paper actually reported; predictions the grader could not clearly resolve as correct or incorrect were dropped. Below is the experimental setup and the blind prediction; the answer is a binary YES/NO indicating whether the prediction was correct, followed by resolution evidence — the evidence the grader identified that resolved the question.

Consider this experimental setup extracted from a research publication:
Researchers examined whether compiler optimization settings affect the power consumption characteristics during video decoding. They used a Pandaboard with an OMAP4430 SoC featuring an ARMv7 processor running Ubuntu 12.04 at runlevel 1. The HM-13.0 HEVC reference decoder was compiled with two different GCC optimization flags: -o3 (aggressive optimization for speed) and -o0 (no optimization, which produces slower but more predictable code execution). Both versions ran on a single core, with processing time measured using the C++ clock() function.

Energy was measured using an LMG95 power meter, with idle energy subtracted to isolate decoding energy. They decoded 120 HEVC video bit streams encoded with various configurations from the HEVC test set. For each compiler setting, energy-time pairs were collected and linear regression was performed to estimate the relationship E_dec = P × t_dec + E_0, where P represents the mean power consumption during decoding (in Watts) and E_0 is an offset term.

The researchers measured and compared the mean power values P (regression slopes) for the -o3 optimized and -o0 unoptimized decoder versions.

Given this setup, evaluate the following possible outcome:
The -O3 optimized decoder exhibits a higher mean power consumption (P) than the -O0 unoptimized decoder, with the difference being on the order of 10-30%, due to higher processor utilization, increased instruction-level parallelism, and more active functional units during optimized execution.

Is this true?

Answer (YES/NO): YES